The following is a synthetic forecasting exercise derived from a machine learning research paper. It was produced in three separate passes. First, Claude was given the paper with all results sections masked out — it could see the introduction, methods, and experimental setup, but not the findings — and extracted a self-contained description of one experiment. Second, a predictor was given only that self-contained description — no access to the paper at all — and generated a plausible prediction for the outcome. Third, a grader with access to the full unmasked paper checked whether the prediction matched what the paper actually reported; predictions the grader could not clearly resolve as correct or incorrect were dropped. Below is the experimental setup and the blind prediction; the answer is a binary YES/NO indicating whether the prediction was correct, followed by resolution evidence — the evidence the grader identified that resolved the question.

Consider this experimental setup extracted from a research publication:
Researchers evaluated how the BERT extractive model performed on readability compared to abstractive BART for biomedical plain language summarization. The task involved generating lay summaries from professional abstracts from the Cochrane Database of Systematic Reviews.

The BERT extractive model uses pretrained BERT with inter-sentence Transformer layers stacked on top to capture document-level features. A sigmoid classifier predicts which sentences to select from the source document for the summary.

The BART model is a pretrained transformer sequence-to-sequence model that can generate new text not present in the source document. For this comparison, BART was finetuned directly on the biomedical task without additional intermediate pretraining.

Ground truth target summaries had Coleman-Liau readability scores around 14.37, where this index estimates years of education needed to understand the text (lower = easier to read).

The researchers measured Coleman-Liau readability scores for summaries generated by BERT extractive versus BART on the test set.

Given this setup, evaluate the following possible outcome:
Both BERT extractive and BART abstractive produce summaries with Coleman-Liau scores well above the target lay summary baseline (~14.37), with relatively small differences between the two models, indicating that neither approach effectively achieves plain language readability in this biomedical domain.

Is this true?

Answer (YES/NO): NO